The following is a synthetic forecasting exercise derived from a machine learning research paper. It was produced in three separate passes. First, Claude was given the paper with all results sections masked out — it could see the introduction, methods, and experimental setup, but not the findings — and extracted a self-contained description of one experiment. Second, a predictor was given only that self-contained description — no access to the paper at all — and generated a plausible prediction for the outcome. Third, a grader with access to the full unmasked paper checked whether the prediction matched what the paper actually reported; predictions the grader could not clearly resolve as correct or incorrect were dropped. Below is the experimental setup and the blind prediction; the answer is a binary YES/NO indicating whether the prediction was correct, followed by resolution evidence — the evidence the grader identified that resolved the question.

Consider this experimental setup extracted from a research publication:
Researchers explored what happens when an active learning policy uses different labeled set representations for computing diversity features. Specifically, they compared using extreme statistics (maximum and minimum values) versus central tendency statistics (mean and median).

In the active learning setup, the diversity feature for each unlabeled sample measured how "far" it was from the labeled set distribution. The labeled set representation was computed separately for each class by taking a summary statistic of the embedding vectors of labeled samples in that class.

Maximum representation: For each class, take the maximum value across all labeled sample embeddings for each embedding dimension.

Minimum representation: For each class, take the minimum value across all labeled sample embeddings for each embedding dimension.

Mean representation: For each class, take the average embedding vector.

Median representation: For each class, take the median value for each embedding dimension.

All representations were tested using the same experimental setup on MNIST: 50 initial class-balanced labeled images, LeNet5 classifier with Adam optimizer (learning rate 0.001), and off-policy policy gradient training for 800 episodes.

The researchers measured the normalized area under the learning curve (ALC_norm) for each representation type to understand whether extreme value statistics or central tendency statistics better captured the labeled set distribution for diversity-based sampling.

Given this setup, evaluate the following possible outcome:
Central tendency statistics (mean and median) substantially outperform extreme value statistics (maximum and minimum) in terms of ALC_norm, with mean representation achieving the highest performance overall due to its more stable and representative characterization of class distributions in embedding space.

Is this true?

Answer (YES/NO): YES